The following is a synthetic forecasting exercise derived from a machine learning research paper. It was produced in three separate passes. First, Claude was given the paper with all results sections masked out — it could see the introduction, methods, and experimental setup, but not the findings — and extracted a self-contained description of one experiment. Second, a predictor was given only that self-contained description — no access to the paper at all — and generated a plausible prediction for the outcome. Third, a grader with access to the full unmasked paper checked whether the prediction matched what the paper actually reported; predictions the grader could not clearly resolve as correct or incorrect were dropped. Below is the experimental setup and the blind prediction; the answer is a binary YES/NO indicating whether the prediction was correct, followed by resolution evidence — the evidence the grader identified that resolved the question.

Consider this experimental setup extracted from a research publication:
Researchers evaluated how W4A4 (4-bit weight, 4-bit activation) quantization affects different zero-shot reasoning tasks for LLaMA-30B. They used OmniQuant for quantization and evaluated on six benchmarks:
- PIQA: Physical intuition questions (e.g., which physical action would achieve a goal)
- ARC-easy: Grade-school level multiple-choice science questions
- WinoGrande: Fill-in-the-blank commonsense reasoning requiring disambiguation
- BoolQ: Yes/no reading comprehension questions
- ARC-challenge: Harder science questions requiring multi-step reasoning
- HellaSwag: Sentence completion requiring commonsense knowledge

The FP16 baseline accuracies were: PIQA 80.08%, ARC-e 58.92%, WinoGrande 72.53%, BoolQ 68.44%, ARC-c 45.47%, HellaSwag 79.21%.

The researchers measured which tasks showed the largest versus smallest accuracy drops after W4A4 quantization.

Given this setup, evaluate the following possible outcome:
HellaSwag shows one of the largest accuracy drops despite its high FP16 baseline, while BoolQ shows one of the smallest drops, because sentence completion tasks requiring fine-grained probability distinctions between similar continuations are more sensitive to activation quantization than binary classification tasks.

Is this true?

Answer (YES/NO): YES